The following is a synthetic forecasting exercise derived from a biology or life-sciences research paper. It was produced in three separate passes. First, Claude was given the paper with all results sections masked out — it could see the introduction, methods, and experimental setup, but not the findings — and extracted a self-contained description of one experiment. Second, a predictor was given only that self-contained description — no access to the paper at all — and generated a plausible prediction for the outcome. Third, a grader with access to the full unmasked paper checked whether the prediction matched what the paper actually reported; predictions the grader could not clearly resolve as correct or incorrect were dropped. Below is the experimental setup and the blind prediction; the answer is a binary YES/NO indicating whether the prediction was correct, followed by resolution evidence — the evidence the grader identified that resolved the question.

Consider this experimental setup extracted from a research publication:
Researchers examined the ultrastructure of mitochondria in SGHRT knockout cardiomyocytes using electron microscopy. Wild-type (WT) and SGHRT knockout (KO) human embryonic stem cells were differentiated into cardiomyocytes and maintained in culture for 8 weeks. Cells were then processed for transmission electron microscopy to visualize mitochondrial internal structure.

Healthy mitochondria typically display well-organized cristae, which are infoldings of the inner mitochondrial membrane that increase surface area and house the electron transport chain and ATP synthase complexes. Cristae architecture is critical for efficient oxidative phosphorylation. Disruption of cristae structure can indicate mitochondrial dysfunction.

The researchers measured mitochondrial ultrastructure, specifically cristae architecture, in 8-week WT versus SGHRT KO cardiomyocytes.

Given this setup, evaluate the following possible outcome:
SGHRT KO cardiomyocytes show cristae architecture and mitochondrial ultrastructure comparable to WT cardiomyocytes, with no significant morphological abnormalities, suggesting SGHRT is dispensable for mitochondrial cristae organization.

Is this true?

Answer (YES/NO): NO